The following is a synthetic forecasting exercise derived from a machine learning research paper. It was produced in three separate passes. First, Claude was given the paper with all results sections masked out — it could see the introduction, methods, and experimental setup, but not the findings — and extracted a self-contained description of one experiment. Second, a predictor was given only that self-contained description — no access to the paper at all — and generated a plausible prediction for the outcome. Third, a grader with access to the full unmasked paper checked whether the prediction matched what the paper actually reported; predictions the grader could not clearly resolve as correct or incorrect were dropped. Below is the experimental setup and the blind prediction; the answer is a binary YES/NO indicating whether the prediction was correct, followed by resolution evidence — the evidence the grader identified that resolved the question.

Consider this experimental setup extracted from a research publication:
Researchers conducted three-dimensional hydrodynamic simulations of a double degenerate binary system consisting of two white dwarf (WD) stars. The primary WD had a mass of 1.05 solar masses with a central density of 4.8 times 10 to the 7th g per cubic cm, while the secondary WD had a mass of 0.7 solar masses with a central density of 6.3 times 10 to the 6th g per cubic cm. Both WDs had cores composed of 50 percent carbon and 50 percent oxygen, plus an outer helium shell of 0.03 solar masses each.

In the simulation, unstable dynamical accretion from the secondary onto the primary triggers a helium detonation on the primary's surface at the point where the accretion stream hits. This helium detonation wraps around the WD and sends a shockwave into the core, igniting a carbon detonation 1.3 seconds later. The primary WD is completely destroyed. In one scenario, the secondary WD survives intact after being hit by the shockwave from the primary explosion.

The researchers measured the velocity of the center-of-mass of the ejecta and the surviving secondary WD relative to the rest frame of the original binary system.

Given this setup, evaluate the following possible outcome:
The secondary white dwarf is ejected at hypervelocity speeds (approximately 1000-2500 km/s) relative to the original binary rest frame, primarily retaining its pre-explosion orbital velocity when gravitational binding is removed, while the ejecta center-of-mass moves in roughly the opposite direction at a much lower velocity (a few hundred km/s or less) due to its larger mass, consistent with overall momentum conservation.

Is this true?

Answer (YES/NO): NO